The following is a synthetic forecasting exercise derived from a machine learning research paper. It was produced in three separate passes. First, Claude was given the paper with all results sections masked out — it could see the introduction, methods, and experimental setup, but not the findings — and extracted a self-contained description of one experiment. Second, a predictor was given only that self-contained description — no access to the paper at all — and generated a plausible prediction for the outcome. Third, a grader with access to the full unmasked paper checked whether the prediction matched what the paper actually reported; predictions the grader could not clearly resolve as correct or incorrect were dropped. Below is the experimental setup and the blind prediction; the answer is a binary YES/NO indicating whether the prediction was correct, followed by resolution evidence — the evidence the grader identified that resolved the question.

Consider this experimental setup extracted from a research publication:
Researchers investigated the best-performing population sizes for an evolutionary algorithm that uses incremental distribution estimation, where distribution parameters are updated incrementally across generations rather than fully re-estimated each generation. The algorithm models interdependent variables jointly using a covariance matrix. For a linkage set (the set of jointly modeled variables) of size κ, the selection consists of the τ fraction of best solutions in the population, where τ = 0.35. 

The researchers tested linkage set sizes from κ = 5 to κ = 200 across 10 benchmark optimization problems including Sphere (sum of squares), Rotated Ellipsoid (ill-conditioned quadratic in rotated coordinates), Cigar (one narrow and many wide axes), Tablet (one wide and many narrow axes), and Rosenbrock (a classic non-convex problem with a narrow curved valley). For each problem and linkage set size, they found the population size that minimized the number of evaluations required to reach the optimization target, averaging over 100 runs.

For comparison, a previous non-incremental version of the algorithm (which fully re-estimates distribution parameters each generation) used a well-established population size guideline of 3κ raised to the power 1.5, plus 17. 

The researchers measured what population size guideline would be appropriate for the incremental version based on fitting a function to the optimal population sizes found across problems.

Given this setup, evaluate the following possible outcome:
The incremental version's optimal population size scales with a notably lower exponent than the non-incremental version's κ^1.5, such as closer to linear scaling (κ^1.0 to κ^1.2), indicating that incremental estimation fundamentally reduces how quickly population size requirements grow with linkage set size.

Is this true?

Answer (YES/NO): YES